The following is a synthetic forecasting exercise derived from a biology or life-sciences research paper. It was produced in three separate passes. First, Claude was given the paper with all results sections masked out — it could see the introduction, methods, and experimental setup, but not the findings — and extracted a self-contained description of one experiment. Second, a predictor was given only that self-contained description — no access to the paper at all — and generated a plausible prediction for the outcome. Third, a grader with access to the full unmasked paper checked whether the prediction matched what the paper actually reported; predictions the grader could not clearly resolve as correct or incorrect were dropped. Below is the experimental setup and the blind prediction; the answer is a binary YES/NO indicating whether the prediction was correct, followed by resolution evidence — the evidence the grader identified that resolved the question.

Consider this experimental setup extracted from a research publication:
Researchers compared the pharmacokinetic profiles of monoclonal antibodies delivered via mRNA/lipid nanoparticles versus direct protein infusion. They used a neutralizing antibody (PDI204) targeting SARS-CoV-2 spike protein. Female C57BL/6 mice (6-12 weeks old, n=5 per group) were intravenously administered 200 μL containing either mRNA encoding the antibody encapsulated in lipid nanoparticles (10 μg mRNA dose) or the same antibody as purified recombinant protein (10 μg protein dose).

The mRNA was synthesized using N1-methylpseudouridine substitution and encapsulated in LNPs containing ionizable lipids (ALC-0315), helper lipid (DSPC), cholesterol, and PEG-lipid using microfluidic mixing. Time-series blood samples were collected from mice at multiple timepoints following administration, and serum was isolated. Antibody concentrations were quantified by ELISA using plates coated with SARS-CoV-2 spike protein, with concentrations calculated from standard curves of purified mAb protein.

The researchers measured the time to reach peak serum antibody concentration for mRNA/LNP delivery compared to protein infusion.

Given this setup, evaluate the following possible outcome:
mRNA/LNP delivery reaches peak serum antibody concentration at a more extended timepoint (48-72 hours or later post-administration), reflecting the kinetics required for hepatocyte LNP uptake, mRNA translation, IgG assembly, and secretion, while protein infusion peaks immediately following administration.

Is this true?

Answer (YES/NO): YES